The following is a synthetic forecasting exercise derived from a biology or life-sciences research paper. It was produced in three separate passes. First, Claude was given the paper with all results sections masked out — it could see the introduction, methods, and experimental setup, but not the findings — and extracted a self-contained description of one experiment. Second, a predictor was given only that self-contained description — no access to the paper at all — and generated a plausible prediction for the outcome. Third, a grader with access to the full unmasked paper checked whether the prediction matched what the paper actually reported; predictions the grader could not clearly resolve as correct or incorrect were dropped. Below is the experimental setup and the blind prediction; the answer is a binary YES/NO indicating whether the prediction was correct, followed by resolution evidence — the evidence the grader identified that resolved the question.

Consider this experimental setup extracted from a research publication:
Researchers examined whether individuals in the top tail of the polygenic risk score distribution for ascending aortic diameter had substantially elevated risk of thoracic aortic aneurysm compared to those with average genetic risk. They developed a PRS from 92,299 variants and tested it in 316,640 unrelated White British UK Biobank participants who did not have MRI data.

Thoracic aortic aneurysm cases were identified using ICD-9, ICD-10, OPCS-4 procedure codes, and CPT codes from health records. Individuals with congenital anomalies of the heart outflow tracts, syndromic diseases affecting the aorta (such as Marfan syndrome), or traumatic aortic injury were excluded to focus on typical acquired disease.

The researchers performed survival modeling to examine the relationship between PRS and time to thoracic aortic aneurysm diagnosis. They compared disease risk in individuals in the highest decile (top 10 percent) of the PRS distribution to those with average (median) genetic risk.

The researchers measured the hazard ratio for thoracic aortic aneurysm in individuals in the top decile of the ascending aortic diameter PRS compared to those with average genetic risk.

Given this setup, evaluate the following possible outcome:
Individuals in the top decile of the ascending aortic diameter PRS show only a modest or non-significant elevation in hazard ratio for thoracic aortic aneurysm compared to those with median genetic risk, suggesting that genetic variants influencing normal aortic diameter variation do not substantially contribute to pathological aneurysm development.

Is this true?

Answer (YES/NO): NO